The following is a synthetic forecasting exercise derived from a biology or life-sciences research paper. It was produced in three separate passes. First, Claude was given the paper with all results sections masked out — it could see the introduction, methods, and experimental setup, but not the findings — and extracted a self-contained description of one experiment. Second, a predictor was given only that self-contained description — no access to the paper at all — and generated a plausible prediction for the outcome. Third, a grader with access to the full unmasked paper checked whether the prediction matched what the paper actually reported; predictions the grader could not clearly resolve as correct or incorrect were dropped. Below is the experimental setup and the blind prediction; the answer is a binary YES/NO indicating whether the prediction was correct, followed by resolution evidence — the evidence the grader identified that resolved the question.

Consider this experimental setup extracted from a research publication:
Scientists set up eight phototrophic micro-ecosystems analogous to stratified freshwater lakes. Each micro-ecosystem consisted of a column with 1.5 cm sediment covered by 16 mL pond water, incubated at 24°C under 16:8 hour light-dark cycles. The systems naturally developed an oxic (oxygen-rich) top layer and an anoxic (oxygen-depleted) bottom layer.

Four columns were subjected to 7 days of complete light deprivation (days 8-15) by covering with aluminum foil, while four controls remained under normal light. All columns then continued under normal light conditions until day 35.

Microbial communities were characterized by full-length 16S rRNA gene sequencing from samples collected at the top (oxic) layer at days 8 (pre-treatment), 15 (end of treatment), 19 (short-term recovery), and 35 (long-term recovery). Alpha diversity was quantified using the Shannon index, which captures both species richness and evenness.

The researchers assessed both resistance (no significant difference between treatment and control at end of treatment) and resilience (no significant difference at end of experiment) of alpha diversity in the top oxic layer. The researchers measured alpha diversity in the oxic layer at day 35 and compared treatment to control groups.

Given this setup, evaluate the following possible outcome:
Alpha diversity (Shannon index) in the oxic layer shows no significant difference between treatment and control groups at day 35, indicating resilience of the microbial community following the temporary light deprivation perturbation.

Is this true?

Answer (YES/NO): NO